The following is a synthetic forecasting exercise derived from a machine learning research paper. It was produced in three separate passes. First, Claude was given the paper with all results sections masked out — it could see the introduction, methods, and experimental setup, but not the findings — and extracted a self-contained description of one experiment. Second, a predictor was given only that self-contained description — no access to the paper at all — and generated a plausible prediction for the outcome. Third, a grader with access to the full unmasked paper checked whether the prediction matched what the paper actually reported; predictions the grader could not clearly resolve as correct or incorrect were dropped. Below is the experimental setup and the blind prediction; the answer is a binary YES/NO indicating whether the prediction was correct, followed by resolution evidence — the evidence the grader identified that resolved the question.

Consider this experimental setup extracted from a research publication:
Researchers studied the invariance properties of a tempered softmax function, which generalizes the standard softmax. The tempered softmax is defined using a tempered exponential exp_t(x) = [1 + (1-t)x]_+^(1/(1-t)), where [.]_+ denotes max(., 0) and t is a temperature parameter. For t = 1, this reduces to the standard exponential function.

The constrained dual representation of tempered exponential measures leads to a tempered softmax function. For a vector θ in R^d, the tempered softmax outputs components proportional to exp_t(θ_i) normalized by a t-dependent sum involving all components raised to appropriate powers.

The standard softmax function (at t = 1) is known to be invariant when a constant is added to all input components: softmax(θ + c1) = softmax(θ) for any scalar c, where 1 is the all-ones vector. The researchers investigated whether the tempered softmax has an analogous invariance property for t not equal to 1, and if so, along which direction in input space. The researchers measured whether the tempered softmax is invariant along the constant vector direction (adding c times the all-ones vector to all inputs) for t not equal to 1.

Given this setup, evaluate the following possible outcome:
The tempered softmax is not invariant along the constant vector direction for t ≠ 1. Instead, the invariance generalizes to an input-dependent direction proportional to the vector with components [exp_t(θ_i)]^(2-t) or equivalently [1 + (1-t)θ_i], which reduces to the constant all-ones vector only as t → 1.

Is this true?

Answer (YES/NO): NO